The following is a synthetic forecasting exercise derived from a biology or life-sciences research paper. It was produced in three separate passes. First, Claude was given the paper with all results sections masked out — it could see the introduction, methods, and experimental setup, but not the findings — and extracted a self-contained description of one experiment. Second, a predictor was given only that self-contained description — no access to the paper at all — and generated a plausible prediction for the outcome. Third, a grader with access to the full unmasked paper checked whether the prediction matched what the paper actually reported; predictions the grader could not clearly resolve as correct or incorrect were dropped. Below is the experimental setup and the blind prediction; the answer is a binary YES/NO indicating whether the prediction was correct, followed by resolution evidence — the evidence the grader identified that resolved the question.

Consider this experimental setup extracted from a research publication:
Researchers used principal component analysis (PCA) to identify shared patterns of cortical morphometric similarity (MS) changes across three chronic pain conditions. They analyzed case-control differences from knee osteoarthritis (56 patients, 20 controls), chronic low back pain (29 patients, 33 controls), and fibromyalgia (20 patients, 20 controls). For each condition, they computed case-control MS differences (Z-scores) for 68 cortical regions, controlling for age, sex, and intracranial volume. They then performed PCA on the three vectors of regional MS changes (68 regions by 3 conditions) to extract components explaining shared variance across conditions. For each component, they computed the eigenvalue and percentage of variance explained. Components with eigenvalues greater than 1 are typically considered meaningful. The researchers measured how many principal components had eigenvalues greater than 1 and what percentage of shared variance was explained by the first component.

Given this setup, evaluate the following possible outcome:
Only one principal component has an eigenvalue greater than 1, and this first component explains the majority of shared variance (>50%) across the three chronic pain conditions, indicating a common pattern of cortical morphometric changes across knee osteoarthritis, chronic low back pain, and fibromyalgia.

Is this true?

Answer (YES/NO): YES